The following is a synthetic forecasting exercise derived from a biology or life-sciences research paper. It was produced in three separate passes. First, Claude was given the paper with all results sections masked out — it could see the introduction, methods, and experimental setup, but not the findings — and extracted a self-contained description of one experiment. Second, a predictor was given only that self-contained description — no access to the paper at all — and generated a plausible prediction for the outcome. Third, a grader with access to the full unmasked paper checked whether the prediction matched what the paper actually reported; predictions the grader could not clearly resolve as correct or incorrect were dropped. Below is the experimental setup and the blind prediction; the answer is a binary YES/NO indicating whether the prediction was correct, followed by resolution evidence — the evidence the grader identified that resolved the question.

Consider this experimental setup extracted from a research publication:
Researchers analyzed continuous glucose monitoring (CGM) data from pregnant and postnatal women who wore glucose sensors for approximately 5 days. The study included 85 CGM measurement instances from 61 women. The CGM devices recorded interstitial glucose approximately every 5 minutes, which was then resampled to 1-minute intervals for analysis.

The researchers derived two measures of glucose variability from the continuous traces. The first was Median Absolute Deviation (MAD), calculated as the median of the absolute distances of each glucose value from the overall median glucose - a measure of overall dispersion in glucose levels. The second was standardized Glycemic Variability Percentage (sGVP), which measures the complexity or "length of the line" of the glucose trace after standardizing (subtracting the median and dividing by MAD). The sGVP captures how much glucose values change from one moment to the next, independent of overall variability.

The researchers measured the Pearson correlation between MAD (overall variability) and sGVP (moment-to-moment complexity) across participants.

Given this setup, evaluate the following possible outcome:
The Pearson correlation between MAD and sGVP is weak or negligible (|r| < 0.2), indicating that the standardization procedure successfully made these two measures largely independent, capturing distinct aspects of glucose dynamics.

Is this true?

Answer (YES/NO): NO